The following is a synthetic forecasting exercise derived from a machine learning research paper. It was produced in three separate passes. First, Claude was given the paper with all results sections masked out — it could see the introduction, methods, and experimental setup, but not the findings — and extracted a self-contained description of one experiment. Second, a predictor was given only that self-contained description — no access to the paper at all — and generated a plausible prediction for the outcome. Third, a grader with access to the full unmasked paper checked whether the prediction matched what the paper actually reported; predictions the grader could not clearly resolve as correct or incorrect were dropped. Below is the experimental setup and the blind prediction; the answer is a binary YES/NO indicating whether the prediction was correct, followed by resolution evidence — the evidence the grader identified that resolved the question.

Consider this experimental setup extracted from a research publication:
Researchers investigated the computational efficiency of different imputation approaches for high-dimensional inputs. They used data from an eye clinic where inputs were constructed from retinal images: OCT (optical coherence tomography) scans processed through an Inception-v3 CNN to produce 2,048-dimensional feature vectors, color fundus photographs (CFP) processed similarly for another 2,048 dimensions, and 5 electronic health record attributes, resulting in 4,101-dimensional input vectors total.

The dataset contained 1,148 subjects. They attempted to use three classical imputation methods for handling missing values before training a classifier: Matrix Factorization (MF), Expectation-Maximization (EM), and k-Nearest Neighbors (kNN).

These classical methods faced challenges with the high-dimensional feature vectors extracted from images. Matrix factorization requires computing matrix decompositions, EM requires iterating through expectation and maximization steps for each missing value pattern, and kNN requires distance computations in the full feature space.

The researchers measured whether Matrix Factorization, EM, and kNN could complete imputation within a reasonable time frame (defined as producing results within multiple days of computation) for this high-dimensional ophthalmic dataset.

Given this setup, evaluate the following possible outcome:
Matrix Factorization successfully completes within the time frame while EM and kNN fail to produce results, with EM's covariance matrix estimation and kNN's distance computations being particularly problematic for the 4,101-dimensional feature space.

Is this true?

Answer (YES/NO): NO